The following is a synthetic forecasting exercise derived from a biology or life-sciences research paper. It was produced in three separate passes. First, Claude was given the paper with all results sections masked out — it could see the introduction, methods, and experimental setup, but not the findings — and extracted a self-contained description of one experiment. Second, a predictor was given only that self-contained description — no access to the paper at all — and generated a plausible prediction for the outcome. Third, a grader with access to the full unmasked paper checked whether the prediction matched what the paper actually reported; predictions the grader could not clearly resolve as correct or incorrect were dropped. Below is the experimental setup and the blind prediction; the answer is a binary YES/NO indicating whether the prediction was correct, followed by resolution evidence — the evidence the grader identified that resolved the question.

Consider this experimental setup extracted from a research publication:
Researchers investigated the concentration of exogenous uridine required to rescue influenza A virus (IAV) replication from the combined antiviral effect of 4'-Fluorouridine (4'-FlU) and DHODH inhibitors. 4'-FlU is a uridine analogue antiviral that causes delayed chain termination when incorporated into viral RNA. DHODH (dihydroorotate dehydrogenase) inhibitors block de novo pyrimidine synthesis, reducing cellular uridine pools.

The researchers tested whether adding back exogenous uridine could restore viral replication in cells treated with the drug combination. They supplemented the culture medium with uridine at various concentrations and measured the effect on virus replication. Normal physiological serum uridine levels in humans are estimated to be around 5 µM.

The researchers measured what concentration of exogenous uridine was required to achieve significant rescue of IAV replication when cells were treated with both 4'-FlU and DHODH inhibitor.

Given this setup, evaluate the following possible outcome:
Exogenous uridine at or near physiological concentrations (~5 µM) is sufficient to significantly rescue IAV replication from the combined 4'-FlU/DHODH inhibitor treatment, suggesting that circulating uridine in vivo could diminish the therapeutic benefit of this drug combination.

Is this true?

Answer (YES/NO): NO